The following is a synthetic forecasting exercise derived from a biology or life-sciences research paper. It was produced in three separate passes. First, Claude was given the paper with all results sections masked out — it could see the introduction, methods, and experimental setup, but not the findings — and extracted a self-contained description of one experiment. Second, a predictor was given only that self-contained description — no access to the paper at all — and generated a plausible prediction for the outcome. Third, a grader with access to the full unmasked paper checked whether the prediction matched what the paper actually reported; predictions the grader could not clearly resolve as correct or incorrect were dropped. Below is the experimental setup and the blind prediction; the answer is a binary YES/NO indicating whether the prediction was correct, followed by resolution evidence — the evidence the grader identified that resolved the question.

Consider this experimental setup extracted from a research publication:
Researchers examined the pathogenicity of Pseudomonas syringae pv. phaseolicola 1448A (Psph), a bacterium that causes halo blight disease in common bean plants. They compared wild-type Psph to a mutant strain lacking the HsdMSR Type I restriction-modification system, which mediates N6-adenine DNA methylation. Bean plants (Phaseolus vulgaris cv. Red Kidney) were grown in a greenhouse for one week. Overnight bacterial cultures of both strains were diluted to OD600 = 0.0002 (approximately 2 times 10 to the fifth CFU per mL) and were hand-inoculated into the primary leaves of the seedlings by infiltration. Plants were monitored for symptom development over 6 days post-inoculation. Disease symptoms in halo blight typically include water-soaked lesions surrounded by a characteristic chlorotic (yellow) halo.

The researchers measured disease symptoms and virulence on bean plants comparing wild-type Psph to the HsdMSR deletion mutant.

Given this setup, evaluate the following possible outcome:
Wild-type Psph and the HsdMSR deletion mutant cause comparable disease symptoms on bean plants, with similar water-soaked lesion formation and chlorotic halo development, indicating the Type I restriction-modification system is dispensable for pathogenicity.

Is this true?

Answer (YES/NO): NO